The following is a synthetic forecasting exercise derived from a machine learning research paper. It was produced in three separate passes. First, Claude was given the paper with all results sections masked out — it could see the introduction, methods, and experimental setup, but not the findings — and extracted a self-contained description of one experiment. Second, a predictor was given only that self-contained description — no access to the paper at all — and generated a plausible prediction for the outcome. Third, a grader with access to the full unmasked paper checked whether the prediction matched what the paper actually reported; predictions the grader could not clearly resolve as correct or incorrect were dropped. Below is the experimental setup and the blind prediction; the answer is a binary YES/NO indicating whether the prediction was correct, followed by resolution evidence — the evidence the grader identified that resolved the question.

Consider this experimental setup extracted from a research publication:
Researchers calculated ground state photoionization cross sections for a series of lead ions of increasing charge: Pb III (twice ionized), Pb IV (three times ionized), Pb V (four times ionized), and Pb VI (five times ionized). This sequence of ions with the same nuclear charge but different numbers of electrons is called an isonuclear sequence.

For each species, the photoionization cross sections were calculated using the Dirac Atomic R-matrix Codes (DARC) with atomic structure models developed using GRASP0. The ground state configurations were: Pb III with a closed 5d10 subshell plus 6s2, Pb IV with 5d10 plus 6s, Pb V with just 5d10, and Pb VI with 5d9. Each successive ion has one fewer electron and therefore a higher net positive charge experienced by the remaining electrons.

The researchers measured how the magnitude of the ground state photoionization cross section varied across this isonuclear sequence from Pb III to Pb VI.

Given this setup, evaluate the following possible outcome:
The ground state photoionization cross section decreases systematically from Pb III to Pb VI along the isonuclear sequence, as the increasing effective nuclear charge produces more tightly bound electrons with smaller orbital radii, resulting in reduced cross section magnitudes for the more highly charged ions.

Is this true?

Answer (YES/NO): YES